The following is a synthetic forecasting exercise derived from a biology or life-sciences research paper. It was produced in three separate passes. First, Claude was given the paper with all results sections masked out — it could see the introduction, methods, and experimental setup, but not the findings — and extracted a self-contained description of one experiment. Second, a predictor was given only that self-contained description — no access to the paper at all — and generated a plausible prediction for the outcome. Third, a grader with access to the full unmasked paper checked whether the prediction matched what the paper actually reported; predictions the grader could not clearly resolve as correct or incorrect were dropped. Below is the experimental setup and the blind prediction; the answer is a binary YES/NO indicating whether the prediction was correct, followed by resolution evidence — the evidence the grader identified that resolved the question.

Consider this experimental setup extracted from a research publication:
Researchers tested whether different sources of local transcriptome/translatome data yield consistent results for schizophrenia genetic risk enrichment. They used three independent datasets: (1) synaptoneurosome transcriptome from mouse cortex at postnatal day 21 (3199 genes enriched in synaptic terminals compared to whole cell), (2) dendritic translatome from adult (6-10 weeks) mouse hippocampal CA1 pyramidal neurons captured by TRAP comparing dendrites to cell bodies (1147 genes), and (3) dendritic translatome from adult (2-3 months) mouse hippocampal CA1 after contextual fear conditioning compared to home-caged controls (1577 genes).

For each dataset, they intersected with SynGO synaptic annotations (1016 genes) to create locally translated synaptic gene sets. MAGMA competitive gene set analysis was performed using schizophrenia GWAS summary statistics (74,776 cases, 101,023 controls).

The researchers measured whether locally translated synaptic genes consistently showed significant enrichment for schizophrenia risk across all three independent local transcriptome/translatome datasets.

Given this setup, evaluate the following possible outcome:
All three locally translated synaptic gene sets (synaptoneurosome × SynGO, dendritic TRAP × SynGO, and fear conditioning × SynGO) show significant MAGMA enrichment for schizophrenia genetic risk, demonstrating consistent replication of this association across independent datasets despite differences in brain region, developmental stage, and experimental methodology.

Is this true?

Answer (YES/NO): YES